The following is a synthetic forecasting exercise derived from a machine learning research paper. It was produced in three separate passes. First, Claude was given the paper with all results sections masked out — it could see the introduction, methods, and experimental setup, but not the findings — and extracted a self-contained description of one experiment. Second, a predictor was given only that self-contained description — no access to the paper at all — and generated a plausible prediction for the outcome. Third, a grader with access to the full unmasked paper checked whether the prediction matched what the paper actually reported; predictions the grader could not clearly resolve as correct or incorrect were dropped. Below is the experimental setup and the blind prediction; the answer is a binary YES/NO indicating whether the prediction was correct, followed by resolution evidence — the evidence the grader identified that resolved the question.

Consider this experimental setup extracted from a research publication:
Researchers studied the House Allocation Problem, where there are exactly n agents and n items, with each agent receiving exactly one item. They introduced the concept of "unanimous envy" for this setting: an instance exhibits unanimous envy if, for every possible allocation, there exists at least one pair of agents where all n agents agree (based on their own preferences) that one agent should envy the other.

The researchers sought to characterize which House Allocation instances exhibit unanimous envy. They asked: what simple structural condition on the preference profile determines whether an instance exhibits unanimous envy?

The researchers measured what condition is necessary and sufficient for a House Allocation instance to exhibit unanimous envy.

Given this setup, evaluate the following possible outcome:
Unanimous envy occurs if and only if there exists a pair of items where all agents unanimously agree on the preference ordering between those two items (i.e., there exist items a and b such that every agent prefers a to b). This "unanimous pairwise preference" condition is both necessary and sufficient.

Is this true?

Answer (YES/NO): YES